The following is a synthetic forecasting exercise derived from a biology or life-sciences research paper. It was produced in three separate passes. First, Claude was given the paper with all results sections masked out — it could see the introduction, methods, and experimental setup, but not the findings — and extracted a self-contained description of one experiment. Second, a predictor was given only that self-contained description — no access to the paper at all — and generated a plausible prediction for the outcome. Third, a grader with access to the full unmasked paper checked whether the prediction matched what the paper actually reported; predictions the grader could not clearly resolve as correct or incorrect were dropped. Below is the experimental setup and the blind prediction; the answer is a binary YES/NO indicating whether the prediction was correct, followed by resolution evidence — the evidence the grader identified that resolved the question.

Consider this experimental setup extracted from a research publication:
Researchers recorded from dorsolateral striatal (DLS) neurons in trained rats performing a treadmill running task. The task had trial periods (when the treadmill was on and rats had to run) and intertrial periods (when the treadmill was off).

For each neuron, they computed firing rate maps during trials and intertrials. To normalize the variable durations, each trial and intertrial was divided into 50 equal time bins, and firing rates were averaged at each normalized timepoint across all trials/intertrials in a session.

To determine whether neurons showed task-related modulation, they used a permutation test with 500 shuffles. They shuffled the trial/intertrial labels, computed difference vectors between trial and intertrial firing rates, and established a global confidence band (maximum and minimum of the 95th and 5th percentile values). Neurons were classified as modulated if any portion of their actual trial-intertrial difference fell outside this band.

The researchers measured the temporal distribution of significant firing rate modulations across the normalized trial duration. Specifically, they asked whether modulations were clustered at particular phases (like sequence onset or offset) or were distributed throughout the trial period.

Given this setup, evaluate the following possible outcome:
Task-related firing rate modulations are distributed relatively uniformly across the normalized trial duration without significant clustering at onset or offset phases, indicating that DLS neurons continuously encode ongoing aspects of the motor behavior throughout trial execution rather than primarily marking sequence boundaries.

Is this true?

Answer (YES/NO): YES